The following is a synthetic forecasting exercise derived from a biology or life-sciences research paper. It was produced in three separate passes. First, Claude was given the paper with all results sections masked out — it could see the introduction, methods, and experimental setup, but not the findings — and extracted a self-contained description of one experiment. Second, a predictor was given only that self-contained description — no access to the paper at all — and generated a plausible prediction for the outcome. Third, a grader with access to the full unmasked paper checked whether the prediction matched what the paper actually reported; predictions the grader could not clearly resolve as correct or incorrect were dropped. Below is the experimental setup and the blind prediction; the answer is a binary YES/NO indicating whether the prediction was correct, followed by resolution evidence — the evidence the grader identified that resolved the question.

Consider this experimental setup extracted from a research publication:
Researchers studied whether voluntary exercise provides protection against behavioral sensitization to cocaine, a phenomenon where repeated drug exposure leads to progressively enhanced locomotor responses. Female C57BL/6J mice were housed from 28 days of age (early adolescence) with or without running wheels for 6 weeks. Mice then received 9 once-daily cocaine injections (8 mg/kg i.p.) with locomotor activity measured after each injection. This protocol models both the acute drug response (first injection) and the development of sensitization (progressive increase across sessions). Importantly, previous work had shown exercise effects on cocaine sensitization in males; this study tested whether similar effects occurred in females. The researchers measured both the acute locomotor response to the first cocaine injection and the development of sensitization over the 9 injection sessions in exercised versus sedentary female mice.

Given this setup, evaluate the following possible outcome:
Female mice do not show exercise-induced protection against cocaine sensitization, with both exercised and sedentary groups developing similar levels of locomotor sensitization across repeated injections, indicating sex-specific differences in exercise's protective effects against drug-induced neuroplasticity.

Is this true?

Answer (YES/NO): NO